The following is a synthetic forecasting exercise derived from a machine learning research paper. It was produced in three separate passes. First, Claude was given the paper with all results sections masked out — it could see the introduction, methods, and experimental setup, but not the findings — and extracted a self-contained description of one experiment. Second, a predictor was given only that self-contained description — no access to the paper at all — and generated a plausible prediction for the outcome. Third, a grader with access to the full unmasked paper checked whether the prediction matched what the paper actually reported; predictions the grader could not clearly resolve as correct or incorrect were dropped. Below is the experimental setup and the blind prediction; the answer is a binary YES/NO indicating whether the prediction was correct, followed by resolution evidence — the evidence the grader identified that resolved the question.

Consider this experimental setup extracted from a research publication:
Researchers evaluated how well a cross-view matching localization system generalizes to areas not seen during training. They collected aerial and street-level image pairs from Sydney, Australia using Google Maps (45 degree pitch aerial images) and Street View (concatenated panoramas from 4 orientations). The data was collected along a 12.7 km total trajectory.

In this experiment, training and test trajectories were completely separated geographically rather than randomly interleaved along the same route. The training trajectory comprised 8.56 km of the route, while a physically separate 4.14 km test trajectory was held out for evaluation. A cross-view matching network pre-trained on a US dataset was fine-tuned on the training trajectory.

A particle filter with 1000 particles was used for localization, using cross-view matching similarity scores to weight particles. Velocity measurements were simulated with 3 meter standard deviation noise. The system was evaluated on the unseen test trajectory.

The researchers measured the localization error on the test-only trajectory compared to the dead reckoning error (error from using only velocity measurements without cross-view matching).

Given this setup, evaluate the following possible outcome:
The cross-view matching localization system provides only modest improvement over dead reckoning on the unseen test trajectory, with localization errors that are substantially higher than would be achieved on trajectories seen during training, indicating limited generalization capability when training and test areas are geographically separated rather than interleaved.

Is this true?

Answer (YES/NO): YES